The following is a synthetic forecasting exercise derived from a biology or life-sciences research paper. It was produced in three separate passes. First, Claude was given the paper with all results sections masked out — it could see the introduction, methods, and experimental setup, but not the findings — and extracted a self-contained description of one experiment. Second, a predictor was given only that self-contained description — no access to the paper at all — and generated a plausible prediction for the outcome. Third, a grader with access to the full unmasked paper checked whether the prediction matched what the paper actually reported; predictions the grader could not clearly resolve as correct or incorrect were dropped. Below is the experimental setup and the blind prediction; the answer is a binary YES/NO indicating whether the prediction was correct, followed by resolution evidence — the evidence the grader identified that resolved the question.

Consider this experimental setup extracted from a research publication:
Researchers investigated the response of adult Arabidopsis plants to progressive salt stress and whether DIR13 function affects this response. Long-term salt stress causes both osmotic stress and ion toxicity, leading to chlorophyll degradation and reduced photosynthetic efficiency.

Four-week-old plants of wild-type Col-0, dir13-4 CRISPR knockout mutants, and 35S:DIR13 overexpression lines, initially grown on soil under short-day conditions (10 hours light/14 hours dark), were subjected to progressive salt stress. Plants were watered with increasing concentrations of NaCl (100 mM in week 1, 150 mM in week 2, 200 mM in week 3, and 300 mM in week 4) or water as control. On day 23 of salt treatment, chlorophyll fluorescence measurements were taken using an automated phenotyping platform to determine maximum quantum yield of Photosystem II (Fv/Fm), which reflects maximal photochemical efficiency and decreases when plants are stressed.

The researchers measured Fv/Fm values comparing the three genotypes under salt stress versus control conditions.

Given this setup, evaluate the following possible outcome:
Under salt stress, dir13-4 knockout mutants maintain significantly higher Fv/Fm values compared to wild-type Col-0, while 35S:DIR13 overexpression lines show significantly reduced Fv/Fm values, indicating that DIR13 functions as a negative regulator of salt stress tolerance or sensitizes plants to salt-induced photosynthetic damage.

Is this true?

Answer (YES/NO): NO